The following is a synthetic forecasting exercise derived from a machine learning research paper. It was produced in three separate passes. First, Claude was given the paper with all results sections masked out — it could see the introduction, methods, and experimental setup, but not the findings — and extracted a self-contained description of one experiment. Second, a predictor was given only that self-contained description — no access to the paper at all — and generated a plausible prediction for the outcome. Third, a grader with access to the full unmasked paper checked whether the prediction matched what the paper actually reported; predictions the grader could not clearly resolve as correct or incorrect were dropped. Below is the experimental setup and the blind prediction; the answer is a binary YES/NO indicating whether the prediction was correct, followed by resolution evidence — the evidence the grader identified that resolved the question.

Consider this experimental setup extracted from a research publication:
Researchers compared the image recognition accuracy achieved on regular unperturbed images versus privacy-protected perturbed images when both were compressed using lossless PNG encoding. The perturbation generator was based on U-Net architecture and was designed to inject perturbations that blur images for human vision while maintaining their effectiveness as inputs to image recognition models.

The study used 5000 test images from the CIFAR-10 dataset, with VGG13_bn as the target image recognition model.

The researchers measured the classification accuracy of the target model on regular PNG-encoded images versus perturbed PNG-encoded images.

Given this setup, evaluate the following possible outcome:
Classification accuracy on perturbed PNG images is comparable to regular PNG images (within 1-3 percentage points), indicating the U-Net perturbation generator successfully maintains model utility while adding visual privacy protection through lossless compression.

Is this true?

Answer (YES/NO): YES